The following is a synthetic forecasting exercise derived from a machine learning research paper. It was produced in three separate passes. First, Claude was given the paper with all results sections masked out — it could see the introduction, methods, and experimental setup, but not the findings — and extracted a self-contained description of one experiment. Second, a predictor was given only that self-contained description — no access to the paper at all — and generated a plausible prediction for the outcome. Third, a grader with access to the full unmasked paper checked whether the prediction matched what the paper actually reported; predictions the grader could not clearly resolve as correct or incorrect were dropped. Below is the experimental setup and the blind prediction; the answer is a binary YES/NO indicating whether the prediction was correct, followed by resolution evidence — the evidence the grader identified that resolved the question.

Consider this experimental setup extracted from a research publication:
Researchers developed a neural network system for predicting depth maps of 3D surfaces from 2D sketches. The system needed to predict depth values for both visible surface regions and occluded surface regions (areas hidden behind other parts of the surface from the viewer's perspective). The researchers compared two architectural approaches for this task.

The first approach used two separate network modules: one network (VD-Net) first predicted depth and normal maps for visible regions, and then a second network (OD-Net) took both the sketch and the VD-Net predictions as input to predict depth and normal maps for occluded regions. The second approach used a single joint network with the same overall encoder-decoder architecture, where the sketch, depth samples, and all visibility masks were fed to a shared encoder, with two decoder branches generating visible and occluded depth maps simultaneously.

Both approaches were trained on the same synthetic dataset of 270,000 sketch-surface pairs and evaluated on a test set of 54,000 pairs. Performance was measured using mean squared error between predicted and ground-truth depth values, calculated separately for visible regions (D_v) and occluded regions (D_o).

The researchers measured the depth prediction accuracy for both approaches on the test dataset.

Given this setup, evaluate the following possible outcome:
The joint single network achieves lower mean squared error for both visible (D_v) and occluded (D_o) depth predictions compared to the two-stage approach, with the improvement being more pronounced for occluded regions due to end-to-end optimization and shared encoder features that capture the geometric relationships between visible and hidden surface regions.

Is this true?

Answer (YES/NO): NO